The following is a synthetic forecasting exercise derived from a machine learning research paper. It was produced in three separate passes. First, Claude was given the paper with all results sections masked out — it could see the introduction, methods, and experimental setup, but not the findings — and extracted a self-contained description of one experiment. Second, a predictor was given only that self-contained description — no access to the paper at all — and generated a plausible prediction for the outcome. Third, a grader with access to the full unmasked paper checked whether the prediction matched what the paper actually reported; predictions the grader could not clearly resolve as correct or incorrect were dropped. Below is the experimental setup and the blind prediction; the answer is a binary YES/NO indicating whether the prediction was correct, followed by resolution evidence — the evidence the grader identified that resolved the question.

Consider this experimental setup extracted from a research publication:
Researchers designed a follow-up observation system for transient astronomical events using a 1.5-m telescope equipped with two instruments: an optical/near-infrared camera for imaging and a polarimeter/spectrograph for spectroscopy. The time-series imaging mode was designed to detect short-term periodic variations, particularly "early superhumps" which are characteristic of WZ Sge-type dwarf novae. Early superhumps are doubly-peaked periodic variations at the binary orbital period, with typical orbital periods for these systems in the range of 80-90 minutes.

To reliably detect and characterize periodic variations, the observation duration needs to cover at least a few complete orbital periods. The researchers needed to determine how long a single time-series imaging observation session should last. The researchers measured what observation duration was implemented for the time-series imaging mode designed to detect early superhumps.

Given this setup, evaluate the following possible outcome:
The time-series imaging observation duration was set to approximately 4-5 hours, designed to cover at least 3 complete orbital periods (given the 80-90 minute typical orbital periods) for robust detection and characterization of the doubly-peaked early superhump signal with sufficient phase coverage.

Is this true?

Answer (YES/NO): NO